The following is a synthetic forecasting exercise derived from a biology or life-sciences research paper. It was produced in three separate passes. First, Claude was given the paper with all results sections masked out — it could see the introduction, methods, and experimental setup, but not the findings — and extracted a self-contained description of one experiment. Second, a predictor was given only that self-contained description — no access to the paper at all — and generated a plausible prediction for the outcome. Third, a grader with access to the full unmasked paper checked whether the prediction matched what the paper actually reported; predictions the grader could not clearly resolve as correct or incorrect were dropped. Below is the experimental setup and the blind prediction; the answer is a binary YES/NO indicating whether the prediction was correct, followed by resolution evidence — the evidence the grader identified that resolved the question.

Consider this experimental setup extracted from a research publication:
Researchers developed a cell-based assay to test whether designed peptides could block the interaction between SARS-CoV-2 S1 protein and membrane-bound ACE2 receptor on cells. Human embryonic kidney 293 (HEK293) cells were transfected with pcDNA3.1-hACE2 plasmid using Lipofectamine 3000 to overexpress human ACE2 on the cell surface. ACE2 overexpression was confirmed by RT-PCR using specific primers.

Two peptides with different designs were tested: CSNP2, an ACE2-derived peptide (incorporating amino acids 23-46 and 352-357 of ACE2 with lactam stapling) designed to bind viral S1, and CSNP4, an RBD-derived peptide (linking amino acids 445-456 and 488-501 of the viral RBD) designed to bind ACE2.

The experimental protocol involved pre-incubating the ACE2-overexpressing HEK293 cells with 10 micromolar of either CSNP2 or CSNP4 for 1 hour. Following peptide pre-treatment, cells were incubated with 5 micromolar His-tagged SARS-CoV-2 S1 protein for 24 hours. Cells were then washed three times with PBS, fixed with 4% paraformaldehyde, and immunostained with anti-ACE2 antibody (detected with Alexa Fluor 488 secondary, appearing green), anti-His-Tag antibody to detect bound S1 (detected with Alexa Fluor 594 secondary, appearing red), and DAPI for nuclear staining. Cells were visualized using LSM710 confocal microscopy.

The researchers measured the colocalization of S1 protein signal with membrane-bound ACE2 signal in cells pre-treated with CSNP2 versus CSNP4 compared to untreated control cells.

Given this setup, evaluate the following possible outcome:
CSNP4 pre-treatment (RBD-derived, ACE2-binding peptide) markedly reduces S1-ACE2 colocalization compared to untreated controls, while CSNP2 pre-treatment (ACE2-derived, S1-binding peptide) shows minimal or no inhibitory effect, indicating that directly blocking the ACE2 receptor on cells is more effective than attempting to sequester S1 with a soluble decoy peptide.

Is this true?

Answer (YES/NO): NO